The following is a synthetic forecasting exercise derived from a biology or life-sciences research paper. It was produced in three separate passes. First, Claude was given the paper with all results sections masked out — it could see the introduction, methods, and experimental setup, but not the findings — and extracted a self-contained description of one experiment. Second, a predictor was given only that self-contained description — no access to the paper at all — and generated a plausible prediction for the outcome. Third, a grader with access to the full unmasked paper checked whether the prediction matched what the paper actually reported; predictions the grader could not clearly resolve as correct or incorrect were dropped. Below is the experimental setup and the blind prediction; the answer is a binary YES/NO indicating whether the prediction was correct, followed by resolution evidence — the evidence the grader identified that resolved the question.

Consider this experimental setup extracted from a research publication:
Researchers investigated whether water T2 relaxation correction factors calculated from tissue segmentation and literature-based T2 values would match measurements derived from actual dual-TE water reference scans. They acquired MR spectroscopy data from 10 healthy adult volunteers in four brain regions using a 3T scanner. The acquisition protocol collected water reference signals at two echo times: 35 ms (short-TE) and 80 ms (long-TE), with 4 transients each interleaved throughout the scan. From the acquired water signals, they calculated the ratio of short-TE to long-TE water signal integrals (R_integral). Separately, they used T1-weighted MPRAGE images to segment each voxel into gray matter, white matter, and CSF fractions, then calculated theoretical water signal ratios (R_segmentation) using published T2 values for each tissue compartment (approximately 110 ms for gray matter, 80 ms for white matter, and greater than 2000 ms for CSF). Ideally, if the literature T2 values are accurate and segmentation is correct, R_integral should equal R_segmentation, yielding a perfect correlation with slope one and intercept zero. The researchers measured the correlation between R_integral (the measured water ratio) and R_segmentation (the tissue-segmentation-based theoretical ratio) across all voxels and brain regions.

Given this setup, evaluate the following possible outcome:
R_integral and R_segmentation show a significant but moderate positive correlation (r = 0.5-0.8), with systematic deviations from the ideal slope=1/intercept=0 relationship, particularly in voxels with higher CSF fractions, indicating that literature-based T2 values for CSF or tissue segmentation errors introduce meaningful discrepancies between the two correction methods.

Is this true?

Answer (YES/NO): NO